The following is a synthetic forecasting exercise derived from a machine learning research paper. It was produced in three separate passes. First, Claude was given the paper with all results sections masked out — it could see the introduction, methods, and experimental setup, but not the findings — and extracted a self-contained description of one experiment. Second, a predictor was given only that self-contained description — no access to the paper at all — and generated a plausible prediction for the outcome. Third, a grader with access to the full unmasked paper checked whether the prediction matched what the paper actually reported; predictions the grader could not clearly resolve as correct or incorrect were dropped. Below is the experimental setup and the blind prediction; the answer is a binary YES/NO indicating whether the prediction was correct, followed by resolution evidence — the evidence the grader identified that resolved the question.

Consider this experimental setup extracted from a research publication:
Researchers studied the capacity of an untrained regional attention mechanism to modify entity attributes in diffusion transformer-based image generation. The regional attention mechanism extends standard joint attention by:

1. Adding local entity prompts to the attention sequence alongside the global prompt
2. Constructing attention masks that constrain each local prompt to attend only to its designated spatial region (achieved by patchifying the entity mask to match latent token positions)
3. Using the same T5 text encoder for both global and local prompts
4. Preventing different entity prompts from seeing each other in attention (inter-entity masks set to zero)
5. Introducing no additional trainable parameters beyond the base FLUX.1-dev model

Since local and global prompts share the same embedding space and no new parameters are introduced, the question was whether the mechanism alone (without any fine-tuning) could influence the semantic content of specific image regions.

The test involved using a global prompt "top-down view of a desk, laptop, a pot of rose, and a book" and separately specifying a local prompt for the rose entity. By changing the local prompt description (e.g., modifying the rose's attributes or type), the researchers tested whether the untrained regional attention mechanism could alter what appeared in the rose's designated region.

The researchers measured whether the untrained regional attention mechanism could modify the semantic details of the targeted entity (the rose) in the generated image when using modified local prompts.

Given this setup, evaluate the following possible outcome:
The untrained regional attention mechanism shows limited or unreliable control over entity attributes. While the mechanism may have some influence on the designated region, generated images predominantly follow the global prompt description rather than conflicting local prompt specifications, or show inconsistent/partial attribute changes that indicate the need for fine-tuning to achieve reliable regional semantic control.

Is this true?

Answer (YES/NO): NO